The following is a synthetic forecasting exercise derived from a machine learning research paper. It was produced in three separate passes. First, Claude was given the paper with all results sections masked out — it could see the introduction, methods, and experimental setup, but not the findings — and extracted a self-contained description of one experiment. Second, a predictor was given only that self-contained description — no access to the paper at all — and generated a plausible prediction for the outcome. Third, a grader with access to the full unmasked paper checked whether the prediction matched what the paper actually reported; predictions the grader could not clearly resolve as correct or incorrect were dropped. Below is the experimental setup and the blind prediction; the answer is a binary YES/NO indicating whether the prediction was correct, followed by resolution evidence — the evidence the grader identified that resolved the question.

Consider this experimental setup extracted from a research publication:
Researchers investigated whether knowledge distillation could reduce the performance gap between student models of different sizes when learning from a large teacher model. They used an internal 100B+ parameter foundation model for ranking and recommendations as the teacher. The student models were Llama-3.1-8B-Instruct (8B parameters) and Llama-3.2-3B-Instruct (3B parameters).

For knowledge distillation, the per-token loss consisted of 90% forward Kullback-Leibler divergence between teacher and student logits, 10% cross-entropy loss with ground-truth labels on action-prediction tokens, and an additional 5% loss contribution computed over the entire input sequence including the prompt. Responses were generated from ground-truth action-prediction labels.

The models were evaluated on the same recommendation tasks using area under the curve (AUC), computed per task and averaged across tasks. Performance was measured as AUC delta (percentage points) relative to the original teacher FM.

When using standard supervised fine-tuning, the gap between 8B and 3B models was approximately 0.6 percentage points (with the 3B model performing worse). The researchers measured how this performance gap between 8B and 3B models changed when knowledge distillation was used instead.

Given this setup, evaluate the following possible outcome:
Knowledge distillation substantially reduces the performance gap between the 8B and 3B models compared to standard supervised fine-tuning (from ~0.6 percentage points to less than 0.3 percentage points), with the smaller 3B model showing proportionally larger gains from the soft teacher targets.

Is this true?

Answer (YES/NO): YES